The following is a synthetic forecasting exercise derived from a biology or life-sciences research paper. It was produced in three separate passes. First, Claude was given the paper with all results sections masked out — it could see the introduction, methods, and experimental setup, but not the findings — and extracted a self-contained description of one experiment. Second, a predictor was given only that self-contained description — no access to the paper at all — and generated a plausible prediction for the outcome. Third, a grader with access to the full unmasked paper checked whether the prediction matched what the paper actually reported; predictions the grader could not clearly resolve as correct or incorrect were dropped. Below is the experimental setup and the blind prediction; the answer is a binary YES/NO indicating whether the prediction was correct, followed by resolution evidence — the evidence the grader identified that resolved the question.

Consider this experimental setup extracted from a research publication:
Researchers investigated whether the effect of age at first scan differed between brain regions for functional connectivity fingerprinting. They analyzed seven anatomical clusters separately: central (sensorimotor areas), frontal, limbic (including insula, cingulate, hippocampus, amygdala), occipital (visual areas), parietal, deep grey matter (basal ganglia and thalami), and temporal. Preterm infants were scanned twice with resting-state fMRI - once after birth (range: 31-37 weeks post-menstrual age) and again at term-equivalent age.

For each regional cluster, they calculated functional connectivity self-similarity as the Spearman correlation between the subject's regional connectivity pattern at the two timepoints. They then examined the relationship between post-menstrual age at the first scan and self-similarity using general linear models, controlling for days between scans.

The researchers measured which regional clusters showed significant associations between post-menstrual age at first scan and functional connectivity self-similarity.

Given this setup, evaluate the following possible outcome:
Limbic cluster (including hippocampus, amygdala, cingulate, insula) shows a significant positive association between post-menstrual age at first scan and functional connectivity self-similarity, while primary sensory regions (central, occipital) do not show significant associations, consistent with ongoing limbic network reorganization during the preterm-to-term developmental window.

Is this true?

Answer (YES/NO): NO